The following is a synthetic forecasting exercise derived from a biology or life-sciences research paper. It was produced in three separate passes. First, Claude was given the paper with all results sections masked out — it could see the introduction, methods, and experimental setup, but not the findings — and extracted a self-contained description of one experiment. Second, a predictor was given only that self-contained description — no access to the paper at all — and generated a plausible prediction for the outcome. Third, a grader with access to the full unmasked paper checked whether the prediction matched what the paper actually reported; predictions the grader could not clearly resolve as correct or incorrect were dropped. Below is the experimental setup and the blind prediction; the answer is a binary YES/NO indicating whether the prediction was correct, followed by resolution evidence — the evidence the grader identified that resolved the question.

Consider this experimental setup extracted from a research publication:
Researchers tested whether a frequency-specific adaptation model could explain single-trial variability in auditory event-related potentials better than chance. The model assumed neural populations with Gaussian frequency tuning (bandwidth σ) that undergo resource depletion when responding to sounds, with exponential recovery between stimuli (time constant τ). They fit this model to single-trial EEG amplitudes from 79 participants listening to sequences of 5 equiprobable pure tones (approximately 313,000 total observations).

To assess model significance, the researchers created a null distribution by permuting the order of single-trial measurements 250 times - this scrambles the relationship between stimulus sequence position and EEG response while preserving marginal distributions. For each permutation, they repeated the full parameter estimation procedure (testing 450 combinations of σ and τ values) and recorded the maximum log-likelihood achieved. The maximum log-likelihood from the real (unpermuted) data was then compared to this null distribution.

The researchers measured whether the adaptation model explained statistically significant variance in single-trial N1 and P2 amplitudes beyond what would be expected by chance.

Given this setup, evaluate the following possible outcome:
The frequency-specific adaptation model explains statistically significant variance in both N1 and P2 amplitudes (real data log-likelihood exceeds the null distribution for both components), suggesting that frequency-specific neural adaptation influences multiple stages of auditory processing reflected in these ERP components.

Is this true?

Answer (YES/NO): YES